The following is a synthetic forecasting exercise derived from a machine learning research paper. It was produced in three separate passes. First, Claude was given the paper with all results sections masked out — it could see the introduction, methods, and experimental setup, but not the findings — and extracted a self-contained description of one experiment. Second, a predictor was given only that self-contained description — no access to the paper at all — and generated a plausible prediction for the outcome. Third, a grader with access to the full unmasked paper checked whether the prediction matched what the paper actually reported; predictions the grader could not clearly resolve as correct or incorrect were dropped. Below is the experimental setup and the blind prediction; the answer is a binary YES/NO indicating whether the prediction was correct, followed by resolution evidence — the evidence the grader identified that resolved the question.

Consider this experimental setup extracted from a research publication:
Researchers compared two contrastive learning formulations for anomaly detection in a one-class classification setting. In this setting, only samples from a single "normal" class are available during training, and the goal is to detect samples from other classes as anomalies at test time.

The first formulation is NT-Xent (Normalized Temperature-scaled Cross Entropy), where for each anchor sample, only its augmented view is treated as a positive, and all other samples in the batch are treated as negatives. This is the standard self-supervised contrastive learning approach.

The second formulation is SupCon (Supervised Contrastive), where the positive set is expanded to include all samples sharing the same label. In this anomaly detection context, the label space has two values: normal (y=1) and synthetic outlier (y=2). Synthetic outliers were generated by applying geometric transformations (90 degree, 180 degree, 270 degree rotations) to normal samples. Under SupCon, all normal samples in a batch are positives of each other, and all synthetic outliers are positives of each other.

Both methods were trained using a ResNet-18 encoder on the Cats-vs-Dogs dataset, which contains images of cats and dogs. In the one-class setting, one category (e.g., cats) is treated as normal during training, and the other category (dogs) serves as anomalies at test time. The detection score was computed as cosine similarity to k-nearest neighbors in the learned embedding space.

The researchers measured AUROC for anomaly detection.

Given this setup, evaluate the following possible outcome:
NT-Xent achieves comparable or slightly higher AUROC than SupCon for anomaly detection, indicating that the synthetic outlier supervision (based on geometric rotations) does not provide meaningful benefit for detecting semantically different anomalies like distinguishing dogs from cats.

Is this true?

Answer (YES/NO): NO